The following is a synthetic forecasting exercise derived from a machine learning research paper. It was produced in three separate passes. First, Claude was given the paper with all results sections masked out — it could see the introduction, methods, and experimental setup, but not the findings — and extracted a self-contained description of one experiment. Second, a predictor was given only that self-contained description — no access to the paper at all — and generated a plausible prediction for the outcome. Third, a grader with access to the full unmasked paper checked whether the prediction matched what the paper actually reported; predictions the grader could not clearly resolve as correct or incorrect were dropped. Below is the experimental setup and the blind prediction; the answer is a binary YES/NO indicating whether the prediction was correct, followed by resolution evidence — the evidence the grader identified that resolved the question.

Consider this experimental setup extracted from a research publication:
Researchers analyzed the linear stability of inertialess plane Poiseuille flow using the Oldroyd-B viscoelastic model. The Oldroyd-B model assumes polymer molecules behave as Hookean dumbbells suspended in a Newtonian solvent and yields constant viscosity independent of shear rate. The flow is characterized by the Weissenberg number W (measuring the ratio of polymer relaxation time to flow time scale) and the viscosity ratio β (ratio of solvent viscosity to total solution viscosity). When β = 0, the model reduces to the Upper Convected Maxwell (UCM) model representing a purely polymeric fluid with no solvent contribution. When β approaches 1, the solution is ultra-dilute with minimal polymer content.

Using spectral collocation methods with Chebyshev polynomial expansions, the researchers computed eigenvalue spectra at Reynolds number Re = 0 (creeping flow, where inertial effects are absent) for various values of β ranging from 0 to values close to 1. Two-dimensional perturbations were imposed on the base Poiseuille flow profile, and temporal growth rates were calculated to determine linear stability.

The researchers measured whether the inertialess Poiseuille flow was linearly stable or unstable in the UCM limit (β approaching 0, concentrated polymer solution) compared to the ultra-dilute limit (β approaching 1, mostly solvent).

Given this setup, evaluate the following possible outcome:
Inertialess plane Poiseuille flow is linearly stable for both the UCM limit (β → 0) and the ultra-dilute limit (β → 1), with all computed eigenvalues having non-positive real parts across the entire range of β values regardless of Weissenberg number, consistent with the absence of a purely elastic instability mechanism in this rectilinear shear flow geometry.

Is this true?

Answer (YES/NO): NO